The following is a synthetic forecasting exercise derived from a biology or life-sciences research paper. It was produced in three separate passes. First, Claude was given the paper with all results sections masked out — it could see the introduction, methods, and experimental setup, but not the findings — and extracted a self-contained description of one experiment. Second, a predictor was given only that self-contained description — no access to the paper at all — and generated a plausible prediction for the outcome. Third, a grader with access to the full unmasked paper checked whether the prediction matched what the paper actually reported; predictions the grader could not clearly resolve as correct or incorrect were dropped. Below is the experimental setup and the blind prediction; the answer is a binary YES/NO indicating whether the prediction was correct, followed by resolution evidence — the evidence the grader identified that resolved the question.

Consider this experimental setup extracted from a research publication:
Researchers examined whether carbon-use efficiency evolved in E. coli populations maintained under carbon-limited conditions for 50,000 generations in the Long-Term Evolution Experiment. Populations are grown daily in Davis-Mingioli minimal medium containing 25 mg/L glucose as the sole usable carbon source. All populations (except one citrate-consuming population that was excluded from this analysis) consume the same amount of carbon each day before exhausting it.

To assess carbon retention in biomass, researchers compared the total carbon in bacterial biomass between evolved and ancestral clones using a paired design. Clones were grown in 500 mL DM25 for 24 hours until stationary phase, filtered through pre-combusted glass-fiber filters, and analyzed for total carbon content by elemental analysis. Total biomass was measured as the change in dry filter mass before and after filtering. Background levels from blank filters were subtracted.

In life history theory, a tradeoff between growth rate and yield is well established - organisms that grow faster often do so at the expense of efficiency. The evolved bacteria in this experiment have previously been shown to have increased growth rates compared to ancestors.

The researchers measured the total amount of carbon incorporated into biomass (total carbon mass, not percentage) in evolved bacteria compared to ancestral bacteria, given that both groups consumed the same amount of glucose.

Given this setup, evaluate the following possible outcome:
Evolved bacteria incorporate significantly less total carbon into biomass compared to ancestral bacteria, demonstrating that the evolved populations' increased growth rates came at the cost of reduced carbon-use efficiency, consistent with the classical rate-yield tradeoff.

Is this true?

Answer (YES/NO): NO